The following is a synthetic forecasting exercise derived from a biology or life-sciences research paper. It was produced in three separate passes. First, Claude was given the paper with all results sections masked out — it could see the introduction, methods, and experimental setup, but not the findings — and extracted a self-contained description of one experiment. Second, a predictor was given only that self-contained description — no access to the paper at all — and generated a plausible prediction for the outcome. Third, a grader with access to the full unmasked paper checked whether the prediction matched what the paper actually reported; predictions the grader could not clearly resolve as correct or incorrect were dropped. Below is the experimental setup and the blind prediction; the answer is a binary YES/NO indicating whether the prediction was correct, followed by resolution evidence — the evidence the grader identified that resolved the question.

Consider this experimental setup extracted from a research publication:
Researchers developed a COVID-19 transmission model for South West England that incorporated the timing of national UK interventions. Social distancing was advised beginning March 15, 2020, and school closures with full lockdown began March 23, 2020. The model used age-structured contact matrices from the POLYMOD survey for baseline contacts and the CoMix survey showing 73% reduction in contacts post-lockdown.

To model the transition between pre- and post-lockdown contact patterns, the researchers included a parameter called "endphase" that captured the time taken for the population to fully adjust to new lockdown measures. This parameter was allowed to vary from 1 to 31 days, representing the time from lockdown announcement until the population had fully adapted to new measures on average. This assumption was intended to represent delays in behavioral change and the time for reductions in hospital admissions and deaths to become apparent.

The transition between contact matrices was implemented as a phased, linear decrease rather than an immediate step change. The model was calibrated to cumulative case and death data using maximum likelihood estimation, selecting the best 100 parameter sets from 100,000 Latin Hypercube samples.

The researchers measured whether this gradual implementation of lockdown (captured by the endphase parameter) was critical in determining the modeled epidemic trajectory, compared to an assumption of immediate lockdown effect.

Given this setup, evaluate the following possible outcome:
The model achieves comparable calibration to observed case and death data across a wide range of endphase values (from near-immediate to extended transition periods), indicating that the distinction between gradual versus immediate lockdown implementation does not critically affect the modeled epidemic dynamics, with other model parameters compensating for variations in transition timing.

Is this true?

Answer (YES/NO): NO